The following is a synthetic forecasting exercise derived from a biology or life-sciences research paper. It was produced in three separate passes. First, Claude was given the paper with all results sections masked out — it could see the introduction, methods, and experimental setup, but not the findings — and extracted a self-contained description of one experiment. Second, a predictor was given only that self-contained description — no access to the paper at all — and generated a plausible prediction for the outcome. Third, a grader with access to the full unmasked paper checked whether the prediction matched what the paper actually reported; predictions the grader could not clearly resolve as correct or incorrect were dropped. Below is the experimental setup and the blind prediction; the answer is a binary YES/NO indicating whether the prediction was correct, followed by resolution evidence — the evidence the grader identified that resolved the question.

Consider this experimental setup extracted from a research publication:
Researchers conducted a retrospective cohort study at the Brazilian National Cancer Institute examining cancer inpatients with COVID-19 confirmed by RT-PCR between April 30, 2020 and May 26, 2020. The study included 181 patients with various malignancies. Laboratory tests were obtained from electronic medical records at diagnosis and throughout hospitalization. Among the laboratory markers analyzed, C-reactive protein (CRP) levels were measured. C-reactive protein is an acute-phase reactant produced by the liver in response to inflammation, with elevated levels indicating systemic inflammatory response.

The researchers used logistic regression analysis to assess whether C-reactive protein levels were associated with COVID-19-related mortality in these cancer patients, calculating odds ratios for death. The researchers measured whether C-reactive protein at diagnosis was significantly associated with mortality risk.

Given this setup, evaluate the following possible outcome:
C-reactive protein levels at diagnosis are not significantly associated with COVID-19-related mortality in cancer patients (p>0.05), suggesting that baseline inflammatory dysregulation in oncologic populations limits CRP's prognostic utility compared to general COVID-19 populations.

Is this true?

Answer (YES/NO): NO